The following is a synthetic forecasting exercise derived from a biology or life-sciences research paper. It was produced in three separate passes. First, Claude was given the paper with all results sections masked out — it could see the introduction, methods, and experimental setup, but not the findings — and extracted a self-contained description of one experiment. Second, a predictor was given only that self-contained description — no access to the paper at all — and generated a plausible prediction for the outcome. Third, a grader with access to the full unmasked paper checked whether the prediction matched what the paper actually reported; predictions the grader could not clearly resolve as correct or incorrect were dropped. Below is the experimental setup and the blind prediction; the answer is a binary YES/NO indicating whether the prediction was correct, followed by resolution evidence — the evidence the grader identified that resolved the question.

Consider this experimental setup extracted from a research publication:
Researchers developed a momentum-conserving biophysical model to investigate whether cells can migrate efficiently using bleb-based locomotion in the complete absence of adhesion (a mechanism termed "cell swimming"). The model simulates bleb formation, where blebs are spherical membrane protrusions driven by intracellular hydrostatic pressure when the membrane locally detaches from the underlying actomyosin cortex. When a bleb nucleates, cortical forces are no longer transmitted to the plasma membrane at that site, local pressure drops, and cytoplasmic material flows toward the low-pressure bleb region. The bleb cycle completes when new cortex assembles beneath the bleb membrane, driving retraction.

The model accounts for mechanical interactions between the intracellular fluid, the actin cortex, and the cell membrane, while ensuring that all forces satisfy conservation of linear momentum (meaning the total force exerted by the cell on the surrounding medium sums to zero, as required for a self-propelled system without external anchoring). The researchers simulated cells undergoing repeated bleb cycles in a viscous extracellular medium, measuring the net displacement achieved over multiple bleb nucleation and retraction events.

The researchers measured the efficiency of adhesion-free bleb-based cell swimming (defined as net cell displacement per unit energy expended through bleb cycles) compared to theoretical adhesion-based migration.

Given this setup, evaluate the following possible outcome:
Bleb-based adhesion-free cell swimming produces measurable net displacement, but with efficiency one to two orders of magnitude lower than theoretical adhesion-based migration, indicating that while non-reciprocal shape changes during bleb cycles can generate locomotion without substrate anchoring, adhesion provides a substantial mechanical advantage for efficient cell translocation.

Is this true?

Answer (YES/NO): YES